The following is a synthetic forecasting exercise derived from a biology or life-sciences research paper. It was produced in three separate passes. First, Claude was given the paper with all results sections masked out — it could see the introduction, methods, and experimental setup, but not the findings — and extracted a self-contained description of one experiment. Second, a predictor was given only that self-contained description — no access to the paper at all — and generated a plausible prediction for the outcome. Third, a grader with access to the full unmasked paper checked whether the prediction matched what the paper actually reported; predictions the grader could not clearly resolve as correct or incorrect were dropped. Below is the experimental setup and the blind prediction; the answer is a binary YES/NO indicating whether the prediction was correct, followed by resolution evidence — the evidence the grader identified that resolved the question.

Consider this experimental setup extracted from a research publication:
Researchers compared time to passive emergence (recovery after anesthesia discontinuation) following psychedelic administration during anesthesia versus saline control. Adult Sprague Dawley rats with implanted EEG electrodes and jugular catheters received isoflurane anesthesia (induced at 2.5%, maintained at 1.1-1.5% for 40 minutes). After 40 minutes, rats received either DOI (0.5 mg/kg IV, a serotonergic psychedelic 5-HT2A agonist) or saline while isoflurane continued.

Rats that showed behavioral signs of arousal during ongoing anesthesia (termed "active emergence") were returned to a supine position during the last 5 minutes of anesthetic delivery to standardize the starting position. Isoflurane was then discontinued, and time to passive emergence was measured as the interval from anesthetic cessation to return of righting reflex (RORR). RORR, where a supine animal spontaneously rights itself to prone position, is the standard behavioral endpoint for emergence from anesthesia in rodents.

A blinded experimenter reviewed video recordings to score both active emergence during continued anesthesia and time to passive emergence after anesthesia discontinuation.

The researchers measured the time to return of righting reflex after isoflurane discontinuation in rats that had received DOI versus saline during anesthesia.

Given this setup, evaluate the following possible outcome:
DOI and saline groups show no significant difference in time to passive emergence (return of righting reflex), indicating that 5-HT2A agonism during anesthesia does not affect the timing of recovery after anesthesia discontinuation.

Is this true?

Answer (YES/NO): NO